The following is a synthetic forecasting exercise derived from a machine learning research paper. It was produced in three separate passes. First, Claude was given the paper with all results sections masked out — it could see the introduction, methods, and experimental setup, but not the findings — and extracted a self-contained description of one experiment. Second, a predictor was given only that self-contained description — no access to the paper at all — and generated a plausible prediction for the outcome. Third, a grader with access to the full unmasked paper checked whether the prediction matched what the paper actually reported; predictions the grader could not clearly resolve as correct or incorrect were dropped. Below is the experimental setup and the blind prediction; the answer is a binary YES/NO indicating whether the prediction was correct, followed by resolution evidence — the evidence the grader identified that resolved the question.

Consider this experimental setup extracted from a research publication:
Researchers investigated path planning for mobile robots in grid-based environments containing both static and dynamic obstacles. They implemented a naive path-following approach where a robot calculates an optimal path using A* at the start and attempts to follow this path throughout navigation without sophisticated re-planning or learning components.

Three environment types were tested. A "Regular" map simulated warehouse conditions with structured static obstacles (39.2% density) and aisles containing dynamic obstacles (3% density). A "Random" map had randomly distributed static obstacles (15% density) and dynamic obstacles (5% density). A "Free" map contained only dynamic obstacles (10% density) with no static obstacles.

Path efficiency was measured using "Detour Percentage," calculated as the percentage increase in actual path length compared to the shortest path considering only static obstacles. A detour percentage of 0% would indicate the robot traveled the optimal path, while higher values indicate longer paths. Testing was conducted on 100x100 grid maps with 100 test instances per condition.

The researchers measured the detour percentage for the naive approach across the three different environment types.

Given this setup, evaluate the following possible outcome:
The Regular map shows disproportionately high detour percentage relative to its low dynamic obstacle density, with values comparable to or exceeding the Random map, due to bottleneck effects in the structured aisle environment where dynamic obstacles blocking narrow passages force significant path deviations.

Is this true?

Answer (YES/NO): YES